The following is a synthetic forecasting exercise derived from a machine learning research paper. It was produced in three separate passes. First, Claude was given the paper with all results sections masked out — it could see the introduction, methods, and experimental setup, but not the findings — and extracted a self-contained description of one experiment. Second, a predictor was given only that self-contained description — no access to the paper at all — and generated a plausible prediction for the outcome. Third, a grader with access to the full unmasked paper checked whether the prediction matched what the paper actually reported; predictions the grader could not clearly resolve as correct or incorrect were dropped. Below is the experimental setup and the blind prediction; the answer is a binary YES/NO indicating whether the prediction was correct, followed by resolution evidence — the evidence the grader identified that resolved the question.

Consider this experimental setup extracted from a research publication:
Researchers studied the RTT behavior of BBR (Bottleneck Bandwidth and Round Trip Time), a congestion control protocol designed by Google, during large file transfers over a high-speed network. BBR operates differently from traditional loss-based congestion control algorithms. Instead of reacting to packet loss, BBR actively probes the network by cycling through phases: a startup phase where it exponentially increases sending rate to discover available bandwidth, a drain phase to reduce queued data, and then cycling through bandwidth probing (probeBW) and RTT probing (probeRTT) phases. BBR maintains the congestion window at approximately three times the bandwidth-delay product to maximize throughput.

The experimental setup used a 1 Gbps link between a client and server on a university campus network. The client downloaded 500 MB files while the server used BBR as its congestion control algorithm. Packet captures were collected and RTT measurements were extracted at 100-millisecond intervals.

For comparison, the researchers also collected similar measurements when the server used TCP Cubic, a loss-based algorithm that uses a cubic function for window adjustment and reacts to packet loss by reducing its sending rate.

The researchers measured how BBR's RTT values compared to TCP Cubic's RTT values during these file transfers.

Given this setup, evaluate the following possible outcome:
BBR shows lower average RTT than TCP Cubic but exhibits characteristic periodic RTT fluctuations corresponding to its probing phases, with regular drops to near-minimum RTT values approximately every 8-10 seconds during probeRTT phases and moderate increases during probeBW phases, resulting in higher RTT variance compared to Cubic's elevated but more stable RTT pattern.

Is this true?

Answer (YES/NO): NO